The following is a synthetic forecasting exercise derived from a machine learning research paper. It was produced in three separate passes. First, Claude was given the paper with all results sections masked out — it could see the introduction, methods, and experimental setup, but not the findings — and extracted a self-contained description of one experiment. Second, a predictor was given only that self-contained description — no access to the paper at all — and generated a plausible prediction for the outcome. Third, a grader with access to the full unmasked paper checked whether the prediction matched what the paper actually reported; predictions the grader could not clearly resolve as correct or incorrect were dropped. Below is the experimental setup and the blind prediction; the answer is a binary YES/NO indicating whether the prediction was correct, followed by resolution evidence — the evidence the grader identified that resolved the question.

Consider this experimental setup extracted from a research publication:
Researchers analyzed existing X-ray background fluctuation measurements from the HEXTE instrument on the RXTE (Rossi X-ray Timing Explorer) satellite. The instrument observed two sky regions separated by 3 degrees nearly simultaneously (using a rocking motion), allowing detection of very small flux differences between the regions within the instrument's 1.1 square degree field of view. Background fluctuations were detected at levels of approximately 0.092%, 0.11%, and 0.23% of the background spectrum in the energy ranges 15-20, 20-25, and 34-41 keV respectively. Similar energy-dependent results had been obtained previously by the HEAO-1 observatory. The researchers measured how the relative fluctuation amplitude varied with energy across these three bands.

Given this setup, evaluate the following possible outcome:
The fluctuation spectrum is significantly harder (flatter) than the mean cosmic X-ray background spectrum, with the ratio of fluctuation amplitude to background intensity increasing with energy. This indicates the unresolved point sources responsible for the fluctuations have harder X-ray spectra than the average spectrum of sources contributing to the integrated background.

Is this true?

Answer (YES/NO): NO